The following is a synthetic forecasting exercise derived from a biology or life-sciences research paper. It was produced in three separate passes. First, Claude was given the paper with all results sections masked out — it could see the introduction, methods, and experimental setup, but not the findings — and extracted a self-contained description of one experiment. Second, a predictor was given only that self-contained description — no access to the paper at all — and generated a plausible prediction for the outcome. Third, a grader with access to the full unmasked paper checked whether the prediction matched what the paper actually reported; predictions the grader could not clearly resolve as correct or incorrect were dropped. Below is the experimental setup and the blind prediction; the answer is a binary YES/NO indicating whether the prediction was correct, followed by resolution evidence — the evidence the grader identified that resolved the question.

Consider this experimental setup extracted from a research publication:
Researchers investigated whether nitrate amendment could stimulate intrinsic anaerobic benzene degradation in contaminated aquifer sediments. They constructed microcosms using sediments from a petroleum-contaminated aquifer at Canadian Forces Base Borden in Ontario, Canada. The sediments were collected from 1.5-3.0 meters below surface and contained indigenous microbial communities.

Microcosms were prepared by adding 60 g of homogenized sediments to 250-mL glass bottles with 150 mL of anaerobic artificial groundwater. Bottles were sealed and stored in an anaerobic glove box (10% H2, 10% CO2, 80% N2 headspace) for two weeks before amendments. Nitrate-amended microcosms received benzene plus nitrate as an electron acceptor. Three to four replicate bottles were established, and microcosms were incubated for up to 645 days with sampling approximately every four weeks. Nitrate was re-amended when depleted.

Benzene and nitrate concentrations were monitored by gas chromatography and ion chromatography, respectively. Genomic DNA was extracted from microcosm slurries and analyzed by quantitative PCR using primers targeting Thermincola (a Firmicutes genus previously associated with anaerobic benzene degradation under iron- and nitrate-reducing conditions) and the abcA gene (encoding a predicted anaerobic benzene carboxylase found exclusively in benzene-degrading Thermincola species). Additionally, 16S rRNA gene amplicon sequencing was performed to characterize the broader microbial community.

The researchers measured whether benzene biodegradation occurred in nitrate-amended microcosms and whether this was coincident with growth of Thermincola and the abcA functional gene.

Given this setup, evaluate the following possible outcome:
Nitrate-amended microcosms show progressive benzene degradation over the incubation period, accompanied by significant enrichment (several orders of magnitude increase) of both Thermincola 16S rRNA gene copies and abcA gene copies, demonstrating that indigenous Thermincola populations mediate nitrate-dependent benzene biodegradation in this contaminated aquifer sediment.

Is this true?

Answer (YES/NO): YES